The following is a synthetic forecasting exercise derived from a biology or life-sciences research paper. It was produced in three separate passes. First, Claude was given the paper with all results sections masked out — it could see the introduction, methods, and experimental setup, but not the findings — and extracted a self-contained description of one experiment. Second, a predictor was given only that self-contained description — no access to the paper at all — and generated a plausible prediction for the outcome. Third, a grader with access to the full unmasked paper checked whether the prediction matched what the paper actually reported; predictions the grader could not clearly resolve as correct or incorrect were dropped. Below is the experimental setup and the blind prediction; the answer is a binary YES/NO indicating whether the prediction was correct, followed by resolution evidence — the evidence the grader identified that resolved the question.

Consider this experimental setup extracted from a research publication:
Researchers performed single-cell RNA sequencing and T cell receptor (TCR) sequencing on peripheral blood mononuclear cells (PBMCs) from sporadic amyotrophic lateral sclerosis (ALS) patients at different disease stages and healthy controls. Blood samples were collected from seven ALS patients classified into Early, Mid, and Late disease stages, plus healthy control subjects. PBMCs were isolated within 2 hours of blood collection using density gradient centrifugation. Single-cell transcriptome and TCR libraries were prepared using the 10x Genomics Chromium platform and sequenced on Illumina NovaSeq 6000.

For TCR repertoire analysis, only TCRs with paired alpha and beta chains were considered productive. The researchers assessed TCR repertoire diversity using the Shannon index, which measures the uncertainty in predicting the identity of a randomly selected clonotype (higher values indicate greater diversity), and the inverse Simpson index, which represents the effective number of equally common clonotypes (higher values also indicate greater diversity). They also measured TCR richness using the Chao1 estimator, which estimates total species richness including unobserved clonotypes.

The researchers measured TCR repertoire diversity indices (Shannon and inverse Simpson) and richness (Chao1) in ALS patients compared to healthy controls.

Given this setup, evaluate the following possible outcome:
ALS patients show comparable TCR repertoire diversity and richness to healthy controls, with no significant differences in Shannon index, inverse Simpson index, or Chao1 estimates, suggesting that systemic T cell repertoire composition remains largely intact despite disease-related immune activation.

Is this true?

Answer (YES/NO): NO